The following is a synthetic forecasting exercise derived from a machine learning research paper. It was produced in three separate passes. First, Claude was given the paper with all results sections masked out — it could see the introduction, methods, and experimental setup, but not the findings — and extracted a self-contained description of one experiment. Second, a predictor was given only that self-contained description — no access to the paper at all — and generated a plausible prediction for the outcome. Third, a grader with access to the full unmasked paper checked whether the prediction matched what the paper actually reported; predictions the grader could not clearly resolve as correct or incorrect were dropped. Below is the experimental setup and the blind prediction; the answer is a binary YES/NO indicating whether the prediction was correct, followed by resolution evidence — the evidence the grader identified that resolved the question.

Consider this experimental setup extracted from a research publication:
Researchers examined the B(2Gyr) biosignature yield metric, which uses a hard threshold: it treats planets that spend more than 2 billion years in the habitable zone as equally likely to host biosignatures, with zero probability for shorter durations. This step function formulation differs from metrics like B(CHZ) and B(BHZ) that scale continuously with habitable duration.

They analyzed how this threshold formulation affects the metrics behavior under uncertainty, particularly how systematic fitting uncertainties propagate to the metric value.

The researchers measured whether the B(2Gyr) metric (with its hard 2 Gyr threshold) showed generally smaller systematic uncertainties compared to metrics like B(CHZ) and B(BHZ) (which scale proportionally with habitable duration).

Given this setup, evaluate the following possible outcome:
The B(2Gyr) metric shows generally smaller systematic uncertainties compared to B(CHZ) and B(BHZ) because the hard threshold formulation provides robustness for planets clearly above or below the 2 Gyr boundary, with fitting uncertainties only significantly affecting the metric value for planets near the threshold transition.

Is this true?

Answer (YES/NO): YES